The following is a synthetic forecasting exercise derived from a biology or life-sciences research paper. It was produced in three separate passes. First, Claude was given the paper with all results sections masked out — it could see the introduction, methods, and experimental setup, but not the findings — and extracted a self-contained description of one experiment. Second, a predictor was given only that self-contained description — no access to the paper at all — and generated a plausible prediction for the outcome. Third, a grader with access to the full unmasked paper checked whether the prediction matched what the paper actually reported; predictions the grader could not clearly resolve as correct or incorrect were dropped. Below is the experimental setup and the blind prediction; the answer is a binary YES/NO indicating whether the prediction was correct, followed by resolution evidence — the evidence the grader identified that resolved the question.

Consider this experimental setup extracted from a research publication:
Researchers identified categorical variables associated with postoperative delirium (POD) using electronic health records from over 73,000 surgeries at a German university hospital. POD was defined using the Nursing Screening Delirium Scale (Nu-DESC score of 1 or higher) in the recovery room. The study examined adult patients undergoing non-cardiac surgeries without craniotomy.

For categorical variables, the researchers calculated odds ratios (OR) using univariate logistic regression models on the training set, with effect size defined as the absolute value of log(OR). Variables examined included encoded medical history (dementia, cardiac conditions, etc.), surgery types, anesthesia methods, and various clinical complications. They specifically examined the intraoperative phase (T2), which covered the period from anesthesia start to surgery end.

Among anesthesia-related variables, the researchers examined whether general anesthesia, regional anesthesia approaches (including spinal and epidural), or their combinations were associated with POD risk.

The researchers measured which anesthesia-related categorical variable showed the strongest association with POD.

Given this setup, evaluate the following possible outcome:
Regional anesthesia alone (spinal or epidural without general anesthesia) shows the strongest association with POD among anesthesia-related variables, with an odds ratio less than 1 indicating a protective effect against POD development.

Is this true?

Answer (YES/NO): NO